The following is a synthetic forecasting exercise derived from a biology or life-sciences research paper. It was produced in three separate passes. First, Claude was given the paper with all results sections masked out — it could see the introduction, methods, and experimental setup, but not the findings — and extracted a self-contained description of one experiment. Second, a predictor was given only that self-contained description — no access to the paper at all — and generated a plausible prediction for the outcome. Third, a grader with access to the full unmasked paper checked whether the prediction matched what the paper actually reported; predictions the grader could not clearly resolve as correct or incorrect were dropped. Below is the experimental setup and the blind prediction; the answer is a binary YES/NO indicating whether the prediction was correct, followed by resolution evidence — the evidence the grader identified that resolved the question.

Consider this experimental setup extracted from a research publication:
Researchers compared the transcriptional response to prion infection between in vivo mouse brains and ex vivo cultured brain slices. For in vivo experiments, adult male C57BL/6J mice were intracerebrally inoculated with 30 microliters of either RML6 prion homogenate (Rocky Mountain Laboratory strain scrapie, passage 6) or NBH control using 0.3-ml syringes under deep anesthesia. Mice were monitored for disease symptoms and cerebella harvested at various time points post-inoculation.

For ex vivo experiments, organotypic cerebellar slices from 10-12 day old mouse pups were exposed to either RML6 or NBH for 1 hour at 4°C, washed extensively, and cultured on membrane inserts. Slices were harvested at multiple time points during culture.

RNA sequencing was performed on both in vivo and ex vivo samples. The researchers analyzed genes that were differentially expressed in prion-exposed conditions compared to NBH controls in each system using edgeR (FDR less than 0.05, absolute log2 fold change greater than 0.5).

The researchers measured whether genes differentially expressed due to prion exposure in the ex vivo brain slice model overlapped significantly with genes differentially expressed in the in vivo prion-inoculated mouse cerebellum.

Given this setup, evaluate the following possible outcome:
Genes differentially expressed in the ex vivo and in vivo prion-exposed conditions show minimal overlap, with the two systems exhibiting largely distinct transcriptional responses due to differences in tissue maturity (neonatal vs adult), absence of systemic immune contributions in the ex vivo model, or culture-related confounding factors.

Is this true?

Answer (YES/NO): NO